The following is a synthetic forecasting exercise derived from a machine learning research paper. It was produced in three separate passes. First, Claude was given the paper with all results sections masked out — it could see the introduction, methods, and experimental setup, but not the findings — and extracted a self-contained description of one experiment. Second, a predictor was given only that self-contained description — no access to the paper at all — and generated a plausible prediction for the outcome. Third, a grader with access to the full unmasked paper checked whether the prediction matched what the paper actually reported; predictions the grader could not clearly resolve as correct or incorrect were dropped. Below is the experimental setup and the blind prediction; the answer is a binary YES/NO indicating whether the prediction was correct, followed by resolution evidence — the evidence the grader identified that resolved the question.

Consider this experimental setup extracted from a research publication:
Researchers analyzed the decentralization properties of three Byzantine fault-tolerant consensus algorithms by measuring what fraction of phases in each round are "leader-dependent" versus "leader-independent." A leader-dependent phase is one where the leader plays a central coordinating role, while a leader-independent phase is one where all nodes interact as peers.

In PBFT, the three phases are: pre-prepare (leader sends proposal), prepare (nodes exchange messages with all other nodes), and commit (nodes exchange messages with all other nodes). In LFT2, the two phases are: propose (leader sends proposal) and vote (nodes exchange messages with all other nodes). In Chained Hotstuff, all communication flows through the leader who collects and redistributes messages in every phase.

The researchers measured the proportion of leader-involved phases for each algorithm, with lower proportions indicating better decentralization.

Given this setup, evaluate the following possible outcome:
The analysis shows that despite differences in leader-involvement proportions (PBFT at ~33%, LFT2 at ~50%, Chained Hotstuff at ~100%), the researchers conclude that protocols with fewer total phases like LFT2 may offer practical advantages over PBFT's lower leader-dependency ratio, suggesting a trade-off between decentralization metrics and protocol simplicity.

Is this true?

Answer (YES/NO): YES